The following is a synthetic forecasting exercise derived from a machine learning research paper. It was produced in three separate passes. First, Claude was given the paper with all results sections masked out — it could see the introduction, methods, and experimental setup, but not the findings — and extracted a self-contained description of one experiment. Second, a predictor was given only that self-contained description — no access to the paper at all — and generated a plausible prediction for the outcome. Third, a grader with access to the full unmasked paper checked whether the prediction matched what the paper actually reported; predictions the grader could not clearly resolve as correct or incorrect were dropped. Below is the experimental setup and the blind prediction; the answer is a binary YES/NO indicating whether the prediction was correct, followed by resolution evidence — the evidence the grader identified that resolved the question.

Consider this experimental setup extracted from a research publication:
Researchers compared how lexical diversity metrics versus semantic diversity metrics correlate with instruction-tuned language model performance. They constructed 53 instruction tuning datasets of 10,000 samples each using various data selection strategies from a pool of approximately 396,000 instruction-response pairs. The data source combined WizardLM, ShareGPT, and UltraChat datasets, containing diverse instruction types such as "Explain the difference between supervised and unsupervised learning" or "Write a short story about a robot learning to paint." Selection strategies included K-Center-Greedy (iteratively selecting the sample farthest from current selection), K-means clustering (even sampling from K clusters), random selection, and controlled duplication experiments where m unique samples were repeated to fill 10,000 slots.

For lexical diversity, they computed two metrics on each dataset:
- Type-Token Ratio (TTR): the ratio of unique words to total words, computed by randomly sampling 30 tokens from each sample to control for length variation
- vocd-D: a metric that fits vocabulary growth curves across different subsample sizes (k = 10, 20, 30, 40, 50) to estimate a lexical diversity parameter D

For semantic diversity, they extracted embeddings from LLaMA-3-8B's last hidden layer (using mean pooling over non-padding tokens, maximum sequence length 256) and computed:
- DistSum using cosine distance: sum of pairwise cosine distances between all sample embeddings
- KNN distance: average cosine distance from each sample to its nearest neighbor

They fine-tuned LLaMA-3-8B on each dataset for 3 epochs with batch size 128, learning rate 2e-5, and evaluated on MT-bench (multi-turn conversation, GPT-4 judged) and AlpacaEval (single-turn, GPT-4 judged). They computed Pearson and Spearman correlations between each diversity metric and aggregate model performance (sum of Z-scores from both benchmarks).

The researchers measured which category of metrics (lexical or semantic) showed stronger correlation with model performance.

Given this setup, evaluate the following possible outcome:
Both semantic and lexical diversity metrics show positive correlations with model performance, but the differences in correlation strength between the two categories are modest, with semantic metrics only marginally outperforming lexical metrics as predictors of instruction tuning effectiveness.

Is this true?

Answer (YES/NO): NO